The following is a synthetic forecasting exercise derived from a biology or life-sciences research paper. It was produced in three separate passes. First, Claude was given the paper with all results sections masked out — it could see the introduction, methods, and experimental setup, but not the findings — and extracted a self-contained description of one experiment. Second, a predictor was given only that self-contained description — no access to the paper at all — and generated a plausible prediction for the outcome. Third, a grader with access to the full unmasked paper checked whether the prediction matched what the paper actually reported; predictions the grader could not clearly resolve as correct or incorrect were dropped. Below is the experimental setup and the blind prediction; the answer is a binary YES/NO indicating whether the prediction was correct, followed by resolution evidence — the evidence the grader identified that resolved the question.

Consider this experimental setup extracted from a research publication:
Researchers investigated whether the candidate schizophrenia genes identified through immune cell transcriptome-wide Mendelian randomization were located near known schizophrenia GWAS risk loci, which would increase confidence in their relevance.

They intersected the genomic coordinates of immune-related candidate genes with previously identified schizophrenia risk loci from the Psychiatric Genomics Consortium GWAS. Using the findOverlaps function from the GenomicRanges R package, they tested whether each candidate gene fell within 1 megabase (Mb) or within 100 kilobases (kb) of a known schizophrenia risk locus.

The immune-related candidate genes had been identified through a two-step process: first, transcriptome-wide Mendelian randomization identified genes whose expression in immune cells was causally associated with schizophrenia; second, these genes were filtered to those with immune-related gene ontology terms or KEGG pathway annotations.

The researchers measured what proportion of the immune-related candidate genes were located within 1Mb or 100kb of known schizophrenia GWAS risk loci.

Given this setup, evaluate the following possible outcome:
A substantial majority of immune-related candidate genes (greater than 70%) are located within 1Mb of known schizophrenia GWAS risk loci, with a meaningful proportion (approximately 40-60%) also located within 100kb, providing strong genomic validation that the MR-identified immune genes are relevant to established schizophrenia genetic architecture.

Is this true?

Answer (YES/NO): NO